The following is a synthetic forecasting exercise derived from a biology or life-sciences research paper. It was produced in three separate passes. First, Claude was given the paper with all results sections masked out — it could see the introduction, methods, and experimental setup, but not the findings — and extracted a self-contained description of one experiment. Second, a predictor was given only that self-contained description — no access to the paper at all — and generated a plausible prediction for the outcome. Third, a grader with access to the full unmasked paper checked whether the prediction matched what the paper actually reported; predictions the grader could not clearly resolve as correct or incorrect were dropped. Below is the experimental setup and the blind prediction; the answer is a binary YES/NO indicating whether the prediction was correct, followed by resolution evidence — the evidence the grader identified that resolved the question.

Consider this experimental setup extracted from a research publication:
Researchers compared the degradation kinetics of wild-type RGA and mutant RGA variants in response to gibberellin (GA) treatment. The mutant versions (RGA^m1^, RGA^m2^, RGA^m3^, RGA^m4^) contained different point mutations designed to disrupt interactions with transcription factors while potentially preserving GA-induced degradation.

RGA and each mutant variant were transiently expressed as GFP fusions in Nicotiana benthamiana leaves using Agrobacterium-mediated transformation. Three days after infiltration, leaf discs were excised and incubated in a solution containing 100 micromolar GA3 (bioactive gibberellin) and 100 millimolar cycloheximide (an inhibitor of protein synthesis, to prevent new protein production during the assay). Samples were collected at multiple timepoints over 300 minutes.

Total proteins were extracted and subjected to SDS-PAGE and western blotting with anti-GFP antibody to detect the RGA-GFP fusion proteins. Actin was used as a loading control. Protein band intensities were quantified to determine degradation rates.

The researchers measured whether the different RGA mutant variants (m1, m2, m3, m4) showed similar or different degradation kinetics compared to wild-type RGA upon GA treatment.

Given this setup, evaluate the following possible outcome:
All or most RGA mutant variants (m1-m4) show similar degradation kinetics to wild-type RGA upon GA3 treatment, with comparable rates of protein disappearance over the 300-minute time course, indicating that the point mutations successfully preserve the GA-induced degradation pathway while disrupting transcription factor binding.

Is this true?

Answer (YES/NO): NO